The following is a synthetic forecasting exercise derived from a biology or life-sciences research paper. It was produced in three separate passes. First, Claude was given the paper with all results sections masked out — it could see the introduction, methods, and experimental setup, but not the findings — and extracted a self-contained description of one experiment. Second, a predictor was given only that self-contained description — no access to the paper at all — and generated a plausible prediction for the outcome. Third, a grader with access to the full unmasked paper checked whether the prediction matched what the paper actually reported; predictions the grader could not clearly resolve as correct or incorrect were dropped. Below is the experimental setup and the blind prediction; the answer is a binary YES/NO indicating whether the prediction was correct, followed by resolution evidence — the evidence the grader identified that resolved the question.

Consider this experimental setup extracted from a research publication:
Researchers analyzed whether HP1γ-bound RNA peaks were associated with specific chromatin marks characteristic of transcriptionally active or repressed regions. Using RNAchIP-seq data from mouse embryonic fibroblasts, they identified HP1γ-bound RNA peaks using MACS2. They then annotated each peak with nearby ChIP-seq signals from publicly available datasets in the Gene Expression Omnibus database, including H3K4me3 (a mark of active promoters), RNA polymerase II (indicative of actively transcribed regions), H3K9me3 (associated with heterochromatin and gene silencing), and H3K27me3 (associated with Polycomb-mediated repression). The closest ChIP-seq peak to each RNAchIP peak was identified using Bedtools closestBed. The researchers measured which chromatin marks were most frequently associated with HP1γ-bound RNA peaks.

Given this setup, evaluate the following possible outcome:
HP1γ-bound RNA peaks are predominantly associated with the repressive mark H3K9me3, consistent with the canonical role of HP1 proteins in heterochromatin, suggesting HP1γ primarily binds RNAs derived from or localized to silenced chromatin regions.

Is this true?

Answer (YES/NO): NO